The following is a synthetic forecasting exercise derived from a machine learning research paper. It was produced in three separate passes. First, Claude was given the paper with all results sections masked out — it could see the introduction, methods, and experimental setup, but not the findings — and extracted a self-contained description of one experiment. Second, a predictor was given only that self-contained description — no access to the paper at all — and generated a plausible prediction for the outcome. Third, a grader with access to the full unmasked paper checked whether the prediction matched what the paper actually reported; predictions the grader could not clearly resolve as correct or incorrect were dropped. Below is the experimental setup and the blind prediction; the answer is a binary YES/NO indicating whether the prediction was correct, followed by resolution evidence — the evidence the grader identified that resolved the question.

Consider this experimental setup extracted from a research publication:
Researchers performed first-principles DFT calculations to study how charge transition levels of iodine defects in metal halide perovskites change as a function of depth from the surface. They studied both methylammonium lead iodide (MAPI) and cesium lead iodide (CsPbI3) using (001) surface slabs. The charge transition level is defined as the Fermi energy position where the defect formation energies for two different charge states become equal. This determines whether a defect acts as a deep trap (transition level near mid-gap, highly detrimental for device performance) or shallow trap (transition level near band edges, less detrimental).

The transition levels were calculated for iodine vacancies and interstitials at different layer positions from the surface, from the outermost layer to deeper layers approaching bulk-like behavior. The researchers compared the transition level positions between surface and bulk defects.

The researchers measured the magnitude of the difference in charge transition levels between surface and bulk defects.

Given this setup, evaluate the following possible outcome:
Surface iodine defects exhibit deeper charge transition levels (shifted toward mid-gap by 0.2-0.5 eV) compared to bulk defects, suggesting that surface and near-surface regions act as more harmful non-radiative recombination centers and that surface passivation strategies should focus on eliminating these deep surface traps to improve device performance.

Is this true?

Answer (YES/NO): NO